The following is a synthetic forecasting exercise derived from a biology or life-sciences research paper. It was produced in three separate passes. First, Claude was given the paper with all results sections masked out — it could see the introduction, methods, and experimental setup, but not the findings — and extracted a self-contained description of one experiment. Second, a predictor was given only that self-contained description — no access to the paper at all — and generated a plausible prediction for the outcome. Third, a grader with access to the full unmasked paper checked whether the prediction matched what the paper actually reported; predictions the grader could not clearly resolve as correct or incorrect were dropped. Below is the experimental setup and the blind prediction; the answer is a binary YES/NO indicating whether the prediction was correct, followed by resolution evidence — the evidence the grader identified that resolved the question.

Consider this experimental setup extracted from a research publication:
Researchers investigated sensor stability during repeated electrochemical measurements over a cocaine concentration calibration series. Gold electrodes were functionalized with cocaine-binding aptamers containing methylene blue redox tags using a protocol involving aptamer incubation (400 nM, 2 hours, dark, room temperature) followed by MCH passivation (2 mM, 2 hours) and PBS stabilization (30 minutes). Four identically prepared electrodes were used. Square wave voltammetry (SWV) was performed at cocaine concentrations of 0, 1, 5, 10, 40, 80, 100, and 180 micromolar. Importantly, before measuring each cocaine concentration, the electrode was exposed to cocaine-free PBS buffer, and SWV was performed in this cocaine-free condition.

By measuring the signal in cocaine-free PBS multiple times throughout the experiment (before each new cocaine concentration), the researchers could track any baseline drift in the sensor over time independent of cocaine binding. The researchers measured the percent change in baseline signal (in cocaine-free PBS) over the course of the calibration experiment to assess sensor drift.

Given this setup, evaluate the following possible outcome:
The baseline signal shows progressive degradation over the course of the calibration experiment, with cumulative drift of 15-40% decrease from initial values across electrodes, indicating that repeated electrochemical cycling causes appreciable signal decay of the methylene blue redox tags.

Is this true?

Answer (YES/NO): NO